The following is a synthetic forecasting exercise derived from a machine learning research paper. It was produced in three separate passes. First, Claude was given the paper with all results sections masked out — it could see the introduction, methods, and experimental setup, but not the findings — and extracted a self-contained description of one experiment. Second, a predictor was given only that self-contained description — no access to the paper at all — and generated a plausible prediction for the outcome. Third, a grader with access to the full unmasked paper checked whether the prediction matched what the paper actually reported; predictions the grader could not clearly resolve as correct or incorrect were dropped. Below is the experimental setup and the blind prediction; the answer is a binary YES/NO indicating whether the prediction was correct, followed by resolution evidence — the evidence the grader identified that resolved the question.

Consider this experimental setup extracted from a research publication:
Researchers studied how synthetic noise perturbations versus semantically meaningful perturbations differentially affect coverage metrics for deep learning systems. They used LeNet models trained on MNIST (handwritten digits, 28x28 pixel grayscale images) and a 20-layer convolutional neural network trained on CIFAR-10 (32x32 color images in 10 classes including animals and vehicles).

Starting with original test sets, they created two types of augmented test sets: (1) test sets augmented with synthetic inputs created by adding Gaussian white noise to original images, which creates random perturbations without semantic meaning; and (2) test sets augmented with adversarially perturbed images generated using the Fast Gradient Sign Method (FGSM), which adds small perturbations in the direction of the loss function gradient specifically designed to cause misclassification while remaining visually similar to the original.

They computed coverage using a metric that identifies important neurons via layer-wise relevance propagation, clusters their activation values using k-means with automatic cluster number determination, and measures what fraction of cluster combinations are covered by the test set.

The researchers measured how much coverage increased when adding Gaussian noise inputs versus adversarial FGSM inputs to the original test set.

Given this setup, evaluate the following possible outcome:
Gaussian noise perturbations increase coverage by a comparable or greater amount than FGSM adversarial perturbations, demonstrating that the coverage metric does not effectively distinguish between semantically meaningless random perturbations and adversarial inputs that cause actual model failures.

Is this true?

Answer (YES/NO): NO